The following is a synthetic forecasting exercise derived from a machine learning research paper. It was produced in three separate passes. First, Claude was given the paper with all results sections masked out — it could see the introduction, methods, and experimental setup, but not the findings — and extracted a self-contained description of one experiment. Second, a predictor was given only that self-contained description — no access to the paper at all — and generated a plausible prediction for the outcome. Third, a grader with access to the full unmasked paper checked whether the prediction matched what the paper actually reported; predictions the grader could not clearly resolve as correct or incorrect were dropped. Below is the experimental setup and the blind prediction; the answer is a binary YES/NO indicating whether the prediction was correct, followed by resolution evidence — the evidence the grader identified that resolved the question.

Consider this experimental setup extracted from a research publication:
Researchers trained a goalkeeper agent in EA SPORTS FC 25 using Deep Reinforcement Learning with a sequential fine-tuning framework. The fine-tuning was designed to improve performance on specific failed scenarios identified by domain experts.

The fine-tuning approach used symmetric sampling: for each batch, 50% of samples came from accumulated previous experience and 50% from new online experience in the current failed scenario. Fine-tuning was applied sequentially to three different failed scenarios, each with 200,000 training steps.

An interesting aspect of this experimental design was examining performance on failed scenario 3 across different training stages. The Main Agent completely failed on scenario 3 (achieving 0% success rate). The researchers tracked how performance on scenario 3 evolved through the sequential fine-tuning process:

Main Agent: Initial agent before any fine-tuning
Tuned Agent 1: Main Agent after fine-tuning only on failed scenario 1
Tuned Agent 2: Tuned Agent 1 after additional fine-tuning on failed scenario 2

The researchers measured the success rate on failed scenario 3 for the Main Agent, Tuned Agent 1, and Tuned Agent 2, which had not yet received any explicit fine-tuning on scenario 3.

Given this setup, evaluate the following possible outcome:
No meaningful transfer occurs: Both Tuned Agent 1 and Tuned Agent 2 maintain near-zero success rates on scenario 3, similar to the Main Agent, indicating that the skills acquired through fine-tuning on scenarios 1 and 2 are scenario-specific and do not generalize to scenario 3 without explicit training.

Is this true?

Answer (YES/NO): YES